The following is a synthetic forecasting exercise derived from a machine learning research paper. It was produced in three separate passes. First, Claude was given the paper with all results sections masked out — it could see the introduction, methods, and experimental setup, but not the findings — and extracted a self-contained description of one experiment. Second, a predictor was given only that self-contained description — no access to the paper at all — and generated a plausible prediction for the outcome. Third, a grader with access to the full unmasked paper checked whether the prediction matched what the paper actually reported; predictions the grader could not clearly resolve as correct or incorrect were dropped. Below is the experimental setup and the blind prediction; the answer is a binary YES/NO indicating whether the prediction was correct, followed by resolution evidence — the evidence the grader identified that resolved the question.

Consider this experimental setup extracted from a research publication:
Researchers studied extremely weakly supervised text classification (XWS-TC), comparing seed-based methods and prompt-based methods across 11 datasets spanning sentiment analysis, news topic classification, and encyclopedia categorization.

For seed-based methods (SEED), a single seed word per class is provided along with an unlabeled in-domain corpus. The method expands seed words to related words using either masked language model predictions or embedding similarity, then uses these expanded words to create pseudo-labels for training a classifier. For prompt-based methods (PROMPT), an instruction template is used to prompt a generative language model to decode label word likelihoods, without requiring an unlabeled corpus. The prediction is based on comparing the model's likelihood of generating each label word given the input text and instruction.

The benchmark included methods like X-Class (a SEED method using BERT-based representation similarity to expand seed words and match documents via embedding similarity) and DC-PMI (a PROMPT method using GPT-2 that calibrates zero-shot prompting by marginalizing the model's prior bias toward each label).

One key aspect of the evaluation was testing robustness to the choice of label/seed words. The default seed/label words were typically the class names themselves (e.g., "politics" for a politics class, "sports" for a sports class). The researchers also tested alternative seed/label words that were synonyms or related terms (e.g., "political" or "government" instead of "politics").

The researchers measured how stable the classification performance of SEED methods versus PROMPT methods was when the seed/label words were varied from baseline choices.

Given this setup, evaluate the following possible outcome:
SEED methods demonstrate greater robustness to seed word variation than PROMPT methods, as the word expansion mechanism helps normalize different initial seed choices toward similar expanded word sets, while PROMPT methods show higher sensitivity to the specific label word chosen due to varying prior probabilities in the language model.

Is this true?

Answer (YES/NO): YES